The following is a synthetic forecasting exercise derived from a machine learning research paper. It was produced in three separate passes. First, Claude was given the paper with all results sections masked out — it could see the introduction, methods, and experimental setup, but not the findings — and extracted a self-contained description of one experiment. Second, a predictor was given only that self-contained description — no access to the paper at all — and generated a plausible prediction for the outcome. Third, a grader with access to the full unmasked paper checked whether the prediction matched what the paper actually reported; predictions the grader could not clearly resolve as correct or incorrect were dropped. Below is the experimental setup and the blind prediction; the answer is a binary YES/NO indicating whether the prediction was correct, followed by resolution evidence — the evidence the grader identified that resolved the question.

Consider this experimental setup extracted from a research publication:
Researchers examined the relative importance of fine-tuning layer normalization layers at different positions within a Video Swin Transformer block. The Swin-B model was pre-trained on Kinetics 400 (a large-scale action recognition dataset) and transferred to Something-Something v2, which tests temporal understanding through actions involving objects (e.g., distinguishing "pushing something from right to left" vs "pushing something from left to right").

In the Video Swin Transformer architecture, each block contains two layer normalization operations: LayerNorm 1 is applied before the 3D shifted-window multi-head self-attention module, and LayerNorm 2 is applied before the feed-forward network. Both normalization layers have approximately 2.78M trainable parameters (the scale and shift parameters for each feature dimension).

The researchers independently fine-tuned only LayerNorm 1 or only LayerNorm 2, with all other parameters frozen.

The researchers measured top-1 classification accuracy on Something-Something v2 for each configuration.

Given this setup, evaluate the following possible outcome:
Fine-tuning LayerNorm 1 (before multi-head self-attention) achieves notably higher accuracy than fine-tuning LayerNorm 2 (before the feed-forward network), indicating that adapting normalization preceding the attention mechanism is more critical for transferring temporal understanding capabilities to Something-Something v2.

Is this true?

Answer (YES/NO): NO